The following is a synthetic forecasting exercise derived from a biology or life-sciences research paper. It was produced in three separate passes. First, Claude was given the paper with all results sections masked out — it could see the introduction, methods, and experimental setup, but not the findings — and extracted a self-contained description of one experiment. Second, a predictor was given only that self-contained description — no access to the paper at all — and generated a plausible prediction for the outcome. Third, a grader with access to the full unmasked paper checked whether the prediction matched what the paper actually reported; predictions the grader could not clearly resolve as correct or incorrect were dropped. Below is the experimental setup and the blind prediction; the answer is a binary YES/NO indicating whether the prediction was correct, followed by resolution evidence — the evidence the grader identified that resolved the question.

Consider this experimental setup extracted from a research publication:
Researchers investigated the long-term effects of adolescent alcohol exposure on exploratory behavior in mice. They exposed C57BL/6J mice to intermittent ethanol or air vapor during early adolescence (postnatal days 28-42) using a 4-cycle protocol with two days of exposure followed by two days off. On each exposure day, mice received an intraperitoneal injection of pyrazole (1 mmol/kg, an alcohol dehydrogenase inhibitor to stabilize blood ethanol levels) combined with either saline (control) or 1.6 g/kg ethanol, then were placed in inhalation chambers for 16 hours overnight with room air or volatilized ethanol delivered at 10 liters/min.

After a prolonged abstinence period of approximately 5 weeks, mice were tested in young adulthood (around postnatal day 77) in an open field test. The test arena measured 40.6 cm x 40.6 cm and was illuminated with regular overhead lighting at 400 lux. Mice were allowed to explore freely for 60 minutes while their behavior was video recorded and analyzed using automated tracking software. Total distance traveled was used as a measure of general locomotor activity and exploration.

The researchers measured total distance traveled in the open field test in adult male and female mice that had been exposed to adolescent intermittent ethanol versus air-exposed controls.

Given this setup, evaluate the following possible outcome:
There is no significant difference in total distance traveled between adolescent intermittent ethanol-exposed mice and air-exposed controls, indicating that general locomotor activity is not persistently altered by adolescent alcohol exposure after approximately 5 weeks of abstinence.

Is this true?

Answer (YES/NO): NO